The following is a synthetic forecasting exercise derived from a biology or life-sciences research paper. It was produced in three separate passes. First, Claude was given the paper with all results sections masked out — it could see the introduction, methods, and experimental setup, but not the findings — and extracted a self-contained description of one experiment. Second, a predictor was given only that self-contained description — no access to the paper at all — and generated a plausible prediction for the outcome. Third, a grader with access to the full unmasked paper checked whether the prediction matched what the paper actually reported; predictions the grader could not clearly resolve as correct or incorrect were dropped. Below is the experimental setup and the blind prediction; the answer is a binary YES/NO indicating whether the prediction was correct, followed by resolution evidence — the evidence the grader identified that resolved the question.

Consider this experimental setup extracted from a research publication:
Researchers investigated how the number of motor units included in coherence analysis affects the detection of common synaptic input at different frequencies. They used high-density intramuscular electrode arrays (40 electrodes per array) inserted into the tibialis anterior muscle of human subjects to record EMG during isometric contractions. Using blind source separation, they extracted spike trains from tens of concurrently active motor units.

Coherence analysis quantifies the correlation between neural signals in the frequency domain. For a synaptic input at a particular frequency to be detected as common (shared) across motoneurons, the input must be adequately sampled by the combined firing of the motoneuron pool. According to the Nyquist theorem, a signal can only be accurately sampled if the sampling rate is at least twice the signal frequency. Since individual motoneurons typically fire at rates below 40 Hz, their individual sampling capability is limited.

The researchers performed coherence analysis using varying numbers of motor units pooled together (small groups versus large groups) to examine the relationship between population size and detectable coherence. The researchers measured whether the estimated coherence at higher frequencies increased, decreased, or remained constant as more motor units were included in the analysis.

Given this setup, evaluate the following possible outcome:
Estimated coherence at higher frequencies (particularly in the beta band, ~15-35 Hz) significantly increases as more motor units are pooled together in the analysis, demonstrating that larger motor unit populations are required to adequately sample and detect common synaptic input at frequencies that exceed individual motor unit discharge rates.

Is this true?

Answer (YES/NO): NO